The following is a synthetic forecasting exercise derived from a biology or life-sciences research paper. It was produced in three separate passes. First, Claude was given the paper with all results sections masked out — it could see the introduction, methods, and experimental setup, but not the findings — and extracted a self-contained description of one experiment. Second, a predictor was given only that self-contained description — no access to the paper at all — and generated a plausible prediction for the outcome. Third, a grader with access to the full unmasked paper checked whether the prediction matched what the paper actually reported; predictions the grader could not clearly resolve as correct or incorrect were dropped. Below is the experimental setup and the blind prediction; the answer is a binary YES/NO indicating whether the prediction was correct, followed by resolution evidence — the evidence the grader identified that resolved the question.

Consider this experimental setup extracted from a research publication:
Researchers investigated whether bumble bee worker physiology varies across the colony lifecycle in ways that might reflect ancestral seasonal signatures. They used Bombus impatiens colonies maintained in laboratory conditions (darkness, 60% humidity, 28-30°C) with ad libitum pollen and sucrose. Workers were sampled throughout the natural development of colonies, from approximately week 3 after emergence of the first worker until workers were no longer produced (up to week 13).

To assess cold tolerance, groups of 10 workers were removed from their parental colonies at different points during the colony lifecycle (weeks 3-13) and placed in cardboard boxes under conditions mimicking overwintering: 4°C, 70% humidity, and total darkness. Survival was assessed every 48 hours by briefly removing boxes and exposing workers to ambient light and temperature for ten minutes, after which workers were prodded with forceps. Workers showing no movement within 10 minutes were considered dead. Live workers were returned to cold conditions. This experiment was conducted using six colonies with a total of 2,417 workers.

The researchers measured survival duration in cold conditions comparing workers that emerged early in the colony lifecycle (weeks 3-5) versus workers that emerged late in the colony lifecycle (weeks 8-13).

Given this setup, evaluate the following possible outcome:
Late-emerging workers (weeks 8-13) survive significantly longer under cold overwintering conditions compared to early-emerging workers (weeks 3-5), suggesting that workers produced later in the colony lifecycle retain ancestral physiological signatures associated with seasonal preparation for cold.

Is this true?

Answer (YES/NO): YES